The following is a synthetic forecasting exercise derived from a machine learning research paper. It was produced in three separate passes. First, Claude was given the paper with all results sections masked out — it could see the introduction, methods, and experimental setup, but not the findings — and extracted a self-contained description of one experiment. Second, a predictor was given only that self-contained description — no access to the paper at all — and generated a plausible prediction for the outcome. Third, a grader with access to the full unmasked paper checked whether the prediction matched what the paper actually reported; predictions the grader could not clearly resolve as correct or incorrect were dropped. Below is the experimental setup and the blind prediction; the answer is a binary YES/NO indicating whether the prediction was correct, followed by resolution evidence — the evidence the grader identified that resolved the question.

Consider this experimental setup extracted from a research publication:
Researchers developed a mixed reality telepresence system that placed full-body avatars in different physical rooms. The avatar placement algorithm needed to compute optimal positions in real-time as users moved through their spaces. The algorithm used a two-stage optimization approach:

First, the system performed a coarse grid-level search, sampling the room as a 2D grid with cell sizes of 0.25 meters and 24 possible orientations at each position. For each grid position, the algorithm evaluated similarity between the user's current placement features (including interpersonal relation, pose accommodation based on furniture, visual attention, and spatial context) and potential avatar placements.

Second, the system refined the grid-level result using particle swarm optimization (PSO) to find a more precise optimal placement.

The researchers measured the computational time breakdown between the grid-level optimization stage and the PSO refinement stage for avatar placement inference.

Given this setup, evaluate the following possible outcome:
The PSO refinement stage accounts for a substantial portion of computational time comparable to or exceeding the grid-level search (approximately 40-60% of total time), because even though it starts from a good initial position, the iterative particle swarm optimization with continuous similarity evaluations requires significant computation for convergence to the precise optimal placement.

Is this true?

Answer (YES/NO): NO